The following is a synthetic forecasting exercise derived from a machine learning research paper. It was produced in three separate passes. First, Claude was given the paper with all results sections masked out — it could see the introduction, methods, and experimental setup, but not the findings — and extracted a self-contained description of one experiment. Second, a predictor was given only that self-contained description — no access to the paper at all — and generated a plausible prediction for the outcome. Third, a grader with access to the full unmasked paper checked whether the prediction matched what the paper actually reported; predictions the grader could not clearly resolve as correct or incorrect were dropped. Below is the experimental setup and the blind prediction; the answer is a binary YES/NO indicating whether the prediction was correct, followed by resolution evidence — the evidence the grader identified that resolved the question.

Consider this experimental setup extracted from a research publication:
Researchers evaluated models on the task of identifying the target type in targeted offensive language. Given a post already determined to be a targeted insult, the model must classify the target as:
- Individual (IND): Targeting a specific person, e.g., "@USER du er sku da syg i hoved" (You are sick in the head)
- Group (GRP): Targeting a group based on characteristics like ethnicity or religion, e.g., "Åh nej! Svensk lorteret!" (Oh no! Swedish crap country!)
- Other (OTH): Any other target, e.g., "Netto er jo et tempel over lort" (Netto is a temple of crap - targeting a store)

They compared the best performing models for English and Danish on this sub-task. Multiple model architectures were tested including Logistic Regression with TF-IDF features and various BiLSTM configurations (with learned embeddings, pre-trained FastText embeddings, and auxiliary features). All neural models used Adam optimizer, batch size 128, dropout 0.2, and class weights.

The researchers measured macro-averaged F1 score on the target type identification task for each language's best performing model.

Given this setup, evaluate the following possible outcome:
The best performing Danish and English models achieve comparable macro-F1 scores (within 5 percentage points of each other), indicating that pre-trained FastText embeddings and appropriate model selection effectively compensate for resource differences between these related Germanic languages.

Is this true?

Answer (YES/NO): NO